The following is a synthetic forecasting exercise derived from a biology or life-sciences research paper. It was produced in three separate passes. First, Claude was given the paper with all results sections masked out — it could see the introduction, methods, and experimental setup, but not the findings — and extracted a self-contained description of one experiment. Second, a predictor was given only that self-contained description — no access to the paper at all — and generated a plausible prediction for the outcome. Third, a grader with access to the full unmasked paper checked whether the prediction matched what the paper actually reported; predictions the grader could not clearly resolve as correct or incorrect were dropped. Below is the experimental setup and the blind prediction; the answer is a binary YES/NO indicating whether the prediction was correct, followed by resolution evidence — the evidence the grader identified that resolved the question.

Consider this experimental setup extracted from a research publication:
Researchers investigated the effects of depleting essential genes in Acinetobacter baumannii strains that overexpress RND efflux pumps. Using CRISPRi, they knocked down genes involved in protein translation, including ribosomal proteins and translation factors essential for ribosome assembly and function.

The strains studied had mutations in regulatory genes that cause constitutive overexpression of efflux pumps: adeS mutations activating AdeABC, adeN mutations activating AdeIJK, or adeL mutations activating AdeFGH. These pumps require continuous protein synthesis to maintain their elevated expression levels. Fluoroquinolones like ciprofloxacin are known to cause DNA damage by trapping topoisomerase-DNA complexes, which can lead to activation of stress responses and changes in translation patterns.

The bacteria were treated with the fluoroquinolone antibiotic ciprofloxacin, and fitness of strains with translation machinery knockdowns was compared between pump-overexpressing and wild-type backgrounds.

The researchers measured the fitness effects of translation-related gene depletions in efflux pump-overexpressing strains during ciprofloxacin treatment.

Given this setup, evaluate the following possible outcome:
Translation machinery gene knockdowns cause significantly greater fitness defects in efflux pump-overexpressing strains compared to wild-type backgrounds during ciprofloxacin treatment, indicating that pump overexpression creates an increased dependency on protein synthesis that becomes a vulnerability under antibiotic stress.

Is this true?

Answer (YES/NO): NO